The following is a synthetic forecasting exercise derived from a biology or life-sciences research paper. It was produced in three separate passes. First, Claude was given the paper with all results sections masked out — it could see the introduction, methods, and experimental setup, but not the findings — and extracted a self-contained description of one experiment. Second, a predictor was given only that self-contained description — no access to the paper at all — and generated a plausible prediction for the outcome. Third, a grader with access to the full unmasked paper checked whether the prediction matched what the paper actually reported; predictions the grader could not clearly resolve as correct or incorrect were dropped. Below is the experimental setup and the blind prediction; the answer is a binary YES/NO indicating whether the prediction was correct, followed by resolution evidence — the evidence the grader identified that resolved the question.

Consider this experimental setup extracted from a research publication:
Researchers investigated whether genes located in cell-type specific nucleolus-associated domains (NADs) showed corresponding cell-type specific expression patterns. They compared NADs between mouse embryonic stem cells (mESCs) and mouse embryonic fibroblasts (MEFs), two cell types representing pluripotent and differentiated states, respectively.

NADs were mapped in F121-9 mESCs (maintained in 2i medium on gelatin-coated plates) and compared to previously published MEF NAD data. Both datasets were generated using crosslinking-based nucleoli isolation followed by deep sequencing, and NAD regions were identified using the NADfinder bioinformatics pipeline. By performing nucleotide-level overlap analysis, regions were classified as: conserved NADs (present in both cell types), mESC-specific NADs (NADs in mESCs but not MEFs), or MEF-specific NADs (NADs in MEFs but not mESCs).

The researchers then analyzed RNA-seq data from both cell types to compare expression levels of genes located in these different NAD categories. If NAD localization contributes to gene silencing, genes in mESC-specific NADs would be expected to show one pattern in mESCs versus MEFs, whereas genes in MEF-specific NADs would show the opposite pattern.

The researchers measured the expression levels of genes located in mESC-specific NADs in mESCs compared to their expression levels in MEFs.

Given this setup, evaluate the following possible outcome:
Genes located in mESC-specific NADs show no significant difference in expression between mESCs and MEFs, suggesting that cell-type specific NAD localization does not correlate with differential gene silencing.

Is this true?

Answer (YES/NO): NO